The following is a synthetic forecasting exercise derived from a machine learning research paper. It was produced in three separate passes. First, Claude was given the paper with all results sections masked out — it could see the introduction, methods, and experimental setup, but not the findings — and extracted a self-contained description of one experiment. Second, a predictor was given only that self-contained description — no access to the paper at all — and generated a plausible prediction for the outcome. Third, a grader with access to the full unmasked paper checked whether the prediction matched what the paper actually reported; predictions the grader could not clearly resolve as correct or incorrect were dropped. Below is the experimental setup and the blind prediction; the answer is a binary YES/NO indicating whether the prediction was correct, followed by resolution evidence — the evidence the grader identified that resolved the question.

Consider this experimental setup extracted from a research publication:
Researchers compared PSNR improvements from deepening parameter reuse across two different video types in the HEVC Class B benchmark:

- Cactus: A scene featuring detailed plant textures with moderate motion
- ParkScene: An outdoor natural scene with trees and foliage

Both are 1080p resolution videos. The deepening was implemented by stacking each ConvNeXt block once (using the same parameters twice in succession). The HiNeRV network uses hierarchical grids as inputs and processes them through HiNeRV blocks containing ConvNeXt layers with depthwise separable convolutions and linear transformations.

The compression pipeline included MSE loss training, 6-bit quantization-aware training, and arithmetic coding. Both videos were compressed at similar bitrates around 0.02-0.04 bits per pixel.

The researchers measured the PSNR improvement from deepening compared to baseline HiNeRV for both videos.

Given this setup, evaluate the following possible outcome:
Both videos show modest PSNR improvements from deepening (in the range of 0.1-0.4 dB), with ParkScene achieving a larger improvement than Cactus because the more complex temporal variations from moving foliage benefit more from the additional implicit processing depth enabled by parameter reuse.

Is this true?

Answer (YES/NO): YES